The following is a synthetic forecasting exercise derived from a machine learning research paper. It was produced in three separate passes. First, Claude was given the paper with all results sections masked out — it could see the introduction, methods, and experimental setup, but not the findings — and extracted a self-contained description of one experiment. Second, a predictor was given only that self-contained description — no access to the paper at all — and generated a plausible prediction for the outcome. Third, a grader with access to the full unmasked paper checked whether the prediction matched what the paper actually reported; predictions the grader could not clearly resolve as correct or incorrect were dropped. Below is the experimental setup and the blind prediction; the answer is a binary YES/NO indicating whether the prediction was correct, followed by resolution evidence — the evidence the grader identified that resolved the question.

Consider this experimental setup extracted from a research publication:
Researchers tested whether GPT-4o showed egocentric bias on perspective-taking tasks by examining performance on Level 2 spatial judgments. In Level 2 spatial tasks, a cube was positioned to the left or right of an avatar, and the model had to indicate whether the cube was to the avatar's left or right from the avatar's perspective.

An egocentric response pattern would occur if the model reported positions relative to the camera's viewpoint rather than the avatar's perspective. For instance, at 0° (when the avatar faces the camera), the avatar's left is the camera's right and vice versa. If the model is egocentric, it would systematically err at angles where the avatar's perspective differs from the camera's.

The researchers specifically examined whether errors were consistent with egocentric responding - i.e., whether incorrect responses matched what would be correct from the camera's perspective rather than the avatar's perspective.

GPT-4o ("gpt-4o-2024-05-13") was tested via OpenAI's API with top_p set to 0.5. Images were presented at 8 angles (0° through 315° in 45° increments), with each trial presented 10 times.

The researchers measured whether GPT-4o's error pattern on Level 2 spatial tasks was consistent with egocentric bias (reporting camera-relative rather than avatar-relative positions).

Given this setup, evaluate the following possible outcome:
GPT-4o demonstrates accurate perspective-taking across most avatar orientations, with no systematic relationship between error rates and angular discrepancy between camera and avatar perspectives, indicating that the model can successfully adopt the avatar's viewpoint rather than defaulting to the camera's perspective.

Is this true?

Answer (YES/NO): NO